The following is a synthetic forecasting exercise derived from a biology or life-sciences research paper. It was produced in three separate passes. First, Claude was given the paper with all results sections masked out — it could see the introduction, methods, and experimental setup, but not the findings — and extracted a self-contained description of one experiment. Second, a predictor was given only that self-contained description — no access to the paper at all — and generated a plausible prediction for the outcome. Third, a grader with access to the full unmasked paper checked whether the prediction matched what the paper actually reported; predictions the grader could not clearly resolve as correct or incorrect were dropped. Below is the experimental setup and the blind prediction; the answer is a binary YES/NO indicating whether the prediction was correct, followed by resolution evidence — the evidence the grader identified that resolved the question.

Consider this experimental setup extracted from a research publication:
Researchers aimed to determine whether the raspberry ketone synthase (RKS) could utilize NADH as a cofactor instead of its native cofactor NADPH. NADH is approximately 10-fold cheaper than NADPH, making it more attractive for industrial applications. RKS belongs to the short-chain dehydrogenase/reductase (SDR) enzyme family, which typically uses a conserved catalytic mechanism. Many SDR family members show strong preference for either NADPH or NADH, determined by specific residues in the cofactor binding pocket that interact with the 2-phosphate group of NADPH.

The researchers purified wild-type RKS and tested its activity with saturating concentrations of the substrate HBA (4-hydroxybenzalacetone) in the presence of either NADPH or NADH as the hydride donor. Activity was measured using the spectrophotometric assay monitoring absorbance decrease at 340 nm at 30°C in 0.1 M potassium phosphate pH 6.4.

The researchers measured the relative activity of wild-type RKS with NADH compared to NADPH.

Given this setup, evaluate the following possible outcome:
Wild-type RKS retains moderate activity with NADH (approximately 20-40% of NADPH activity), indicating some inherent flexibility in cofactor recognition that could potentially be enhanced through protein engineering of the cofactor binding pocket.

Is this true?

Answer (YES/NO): NO